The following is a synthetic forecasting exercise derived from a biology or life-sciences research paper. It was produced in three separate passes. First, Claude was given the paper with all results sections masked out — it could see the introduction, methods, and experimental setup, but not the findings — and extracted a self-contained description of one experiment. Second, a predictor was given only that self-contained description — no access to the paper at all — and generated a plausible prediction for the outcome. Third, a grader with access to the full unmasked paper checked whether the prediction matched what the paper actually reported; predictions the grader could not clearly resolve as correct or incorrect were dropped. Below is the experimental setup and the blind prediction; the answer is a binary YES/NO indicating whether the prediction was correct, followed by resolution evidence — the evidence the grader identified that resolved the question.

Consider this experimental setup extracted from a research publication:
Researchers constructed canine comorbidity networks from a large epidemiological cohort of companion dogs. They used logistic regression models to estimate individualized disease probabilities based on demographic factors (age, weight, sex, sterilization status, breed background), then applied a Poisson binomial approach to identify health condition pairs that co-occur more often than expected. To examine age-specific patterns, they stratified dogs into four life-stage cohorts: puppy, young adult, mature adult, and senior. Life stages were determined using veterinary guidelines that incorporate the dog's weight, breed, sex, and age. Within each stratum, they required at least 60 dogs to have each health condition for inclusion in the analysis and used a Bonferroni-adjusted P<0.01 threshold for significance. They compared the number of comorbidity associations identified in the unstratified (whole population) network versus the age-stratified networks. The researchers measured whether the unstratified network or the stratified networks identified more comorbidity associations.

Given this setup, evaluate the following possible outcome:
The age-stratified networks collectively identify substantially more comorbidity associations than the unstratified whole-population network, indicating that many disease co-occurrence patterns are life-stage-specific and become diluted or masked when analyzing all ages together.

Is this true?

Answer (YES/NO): NO